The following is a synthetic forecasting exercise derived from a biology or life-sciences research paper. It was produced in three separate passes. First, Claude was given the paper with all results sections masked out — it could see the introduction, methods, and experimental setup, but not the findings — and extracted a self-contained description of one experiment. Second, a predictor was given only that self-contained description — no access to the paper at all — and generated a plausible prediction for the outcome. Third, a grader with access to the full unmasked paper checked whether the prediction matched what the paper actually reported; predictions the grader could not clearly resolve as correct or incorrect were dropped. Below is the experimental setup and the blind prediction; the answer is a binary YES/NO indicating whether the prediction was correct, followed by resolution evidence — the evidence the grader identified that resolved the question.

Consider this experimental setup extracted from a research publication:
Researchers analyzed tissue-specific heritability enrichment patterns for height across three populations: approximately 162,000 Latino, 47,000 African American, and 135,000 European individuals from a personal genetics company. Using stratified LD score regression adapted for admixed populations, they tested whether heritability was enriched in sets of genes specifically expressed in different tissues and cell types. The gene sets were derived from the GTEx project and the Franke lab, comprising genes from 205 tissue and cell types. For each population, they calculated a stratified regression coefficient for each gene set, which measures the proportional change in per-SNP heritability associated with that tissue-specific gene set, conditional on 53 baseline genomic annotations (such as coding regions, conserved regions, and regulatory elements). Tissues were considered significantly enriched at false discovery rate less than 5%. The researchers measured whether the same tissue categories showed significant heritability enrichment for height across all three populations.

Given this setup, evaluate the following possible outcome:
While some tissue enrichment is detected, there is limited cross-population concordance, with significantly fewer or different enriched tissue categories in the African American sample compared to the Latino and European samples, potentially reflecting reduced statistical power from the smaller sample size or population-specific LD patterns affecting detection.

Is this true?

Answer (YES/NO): NO